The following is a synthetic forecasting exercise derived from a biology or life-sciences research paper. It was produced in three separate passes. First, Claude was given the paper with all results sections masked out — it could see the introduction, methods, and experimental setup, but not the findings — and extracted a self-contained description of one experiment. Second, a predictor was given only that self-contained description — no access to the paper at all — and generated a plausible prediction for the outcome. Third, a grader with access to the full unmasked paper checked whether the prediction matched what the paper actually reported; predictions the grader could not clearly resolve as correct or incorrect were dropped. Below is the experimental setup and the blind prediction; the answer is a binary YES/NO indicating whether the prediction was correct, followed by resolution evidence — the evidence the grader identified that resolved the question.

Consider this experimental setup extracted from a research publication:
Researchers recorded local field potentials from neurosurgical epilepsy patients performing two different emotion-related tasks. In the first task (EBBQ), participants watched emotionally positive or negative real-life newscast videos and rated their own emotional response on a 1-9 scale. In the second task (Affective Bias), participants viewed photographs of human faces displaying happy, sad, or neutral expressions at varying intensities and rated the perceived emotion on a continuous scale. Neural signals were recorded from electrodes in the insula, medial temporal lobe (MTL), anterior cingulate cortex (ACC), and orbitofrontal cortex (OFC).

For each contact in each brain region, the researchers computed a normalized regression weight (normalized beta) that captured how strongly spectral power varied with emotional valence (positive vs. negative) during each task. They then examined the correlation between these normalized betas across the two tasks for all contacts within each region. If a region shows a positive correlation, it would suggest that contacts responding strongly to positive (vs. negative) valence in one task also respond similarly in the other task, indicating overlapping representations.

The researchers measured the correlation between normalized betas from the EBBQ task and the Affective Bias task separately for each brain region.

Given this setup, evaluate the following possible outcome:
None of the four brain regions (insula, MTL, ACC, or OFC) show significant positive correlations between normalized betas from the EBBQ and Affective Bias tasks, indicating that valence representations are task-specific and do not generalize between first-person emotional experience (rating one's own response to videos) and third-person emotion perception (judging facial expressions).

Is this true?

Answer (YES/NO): NO